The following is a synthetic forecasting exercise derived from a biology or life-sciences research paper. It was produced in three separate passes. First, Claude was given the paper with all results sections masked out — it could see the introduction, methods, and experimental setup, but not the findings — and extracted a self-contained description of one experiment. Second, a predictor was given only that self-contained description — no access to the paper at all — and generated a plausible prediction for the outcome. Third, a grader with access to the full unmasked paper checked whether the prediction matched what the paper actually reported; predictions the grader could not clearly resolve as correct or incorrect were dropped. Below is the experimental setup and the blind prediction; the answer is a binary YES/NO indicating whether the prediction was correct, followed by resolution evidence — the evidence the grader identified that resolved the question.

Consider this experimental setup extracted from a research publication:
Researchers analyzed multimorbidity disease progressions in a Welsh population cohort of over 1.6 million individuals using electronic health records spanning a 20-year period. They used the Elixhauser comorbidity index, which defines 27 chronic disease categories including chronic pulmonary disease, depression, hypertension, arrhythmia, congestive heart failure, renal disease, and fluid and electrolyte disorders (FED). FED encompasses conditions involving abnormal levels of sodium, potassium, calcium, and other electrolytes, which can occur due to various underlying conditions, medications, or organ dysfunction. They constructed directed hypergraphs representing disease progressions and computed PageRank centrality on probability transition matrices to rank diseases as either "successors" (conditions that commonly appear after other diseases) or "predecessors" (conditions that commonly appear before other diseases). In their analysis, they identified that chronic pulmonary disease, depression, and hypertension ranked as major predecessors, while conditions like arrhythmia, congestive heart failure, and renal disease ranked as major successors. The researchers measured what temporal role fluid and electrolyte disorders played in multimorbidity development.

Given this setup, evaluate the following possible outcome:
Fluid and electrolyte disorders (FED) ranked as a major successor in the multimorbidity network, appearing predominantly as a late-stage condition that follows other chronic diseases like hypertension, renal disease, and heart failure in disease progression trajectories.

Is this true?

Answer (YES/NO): YES